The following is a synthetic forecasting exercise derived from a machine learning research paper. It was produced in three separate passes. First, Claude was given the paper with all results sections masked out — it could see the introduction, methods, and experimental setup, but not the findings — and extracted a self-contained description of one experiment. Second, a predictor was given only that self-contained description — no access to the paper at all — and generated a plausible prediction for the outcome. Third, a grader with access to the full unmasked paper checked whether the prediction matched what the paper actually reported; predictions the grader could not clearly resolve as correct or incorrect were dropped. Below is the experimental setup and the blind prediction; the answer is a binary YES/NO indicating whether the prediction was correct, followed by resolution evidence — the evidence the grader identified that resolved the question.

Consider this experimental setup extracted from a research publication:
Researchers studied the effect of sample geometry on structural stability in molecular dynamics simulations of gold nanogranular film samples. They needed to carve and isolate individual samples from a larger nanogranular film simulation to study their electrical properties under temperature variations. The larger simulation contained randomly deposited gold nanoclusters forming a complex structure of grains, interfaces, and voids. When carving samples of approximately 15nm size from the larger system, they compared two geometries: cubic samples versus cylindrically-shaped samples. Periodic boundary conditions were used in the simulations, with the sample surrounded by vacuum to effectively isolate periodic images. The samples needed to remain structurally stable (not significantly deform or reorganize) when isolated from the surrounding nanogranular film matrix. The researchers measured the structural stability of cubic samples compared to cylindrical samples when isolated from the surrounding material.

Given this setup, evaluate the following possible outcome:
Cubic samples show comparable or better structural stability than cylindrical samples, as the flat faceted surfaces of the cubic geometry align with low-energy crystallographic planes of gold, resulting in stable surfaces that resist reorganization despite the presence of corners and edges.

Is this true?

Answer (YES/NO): NO